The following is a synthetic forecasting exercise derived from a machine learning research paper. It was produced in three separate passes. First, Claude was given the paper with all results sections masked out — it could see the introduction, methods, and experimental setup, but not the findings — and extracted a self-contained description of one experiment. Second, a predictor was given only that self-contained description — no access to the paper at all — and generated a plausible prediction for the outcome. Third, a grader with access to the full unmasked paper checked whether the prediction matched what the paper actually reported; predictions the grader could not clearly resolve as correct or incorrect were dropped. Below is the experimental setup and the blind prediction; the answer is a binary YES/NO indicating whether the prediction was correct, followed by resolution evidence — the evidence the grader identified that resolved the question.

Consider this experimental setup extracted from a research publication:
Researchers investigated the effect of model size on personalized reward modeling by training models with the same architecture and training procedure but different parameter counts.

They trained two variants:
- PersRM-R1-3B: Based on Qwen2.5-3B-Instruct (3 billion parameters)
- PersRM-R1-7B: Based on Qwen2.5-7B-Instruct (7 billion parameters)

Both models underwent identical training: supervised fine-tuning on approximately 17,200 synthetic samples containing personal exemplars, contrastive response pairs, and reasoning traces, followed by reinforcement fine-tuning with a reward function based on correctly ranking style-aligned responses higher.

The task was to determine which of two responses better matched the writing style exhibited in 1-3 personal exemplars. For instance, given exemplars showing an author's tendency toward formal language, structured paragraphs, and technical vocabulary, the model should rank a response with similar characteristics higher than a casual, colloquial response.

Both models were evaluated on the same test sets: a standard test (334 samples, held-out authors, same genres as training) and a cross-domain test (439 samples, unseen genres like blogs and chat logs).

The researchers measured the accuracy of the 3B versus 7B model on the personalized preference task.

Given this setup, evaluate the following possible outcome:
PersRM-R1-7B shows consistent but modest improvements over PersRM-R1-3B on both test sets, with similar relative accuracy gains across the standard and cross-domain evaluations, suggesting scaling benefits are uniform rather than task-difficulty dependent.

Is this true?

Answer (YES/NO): YES